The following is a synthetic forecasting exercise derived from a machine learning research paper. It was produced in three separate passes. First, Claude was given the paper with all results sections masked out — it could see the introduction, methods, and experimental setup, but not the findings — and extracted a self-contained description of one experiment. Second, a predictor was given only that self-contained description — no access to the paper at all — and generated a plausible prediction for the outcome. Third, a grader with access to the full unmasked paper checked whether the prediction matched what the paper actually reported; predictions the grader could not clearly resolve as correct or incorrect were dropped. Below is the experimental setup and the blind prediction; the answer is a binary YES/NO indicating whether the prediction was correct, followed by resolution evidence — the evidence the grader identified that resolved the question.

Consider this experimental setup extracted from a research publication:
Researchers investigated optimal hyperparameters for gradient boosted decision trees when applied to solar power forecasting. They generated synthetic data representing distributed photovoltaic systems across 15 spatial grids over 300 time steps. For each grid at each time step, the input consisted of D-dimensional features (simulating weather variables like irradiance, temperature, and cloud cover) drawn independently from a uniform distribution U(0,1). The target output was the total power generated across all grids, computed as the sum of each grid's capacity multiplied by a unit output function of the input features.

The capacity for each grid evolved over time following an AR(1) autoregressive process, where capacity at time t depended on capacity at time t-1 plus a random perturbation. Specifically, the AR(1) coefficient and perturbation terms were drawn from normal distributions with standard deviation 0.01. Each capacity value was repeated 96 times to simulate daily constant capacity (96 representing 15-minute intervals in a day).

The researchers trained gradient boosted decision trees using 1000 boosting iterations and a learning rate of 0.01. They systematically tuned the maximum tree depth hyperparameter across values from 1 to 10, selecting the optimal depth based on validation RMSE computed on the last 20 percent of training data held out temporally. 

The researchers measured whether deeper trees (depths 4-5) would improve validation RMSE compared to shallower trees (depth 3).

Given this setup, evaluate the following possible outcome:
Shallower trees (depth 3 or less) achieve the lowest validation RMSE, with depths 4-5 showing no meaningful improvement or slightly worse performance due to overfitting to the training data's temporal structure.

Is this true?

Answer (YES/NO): YES